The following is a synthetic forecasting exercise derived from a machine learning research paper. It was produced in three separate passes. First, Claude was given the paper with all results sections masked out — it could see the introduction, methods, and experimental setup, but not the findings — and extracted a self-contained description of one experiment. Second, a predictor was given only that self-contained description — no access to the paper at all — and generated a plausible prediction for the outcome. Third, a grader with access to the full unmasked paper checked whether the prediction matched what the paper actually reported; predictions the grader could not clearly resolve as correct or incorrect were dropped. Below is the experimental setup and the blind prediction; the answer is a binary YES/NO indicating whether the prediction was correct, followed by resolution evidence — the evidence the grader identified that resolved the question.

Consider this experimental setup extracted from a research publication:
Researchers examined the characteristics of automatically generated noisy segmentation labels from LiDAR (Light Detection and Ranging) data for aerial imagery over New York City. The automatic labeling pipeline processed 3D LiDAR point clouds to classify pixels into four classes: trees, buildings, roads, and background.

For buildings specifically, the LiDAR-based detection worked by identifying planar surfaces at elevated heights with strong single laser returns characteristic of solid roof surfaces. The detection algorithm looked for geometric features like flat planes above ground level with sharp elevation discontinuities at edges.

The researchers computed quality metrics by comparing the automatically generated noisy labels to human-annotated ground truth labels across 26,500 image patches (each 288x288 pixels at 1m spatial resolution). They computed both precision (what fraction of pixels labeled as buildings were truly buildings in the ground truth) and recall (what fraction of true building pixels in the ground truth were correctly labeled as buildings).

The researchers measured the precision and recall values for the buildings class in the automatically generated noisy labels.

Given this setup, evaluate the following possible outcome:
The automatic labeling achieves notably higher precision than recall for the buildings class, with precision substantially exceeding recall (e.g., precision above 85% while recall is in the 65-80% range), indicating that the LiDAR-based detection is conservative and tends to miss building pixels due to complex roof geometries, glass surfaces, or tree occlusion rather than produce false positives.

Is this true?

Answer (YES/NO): NO